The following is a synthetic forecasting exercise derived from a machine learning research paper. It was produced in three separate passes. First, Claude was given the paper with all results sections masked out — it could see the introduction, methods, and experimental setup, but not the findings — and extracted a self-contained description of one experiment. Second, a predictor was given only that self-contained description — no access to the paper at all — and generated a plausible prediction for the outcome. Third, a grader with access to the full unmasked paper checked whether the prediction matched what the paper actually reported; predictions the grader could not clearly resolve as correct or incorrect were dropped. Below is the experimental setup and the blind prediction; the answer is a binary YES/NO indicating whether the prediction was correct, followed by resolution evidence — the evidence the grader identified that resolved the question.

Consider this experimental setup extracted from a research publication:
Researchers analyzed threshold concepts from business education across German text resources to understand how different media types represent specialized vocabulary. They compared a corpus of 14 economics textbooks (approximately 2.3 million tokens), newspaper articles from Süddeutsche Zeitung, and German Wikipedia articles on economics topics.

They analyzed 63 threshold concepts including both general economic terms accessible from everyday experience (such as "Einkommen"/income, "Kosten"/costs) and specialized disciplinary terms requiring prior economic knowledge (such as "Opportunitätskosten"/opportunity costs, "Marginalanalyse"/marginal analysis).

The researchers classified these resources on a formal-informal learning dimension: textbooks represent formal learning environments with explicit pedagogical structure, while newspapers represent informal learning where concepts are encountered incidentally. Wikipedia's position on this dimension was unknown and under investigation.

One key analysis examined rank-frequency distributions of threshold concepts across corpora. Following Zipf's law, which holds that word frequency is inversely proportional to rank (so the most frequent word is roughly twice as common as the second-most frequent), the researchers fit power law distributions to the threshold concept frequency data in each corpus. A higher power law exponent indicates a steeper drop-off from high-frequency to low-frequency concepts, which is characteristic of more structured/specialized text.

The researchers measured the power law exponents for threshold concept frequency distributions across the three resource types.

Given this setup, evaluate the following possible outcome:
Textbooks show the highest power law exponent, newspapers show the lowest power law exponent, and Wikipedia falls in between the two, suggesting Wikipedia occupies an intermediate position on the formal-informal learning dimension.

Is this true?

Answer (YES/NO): NO